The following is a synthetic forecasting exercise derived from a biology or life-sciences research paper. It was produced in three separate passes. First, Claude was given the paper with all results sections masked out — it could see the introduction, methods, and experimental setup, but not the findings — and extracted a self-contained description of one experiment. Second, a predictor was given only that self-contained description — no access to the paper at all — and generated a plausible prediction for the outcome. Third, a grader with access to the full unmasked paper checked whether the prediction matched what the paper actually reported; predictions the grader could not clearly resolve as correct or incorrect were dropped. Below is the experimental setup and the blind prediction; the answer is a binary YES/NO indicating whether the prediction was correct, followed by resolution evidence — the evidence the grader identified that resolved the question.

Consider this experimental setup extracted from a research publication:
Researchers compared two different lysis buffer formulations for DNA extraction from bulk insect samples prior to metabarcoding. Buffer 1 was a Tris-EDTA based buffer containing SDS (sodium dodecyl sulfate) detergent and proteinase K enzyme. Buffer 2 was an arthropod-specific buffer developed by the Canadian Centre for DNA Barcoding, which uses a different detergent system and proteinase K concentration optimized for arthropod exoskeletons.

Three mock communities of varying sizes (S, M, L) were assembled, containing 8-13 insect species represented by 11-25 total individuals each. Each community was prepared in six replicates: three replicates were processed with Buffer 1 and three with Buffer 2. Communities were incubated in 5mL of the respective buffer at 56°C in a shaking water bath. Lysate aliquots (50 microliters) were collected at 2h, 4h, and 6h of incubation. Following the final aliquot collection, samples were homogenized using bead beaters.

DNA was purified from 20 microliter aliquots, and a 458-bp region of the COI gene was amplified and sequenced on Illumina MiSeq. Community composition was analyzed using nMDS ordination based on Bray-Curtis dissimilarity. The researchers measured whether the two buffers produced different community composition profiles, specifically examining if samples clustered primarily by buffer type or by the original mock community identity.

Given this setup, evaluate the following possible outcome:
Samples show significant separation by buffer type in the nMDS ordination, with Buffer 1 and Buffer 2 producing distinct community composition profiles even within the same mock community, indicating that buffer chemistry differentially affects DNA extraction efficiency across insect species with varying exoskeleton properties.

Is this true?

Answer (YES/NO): YES